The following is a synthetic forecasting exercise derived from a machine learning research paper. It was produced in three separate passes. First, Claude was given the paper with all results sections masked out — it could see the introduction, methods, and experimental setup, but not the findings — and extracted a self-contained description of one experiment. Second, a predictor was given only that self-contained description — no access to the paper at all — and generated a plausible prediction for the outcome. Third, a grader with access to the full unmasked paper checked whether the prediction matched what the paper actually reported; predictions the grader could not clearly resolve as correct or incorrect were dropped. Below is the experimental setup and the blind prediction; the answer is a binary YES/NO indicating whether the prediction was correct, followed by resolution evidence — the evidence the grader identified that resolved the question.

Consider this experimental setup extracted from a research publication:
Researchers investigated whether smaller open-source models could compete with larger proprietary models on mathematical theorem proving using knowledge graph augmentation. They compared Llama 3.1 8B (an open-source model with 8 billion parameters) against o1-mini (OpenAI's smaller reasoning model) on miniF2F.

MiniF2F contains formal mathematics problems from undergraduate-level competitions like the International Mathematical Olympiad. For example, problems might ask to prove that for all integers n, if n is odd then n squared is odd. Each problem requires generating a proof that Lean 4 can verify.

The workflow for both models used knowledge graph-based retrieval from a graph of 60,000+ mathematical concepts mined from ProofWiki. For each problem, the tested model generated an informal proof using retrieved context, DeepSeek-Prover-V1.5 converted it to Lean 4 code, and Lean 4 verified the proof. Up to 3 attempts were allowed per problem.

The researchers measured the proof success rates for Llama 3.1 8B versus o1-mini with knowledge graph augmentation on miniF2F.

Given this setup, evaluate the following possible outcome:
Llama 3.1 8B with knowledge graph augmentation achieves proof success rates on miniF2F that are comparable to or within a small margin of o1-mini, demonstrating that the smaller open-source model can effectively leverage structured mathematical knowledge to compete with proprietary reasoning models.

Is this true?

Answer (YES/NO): YES